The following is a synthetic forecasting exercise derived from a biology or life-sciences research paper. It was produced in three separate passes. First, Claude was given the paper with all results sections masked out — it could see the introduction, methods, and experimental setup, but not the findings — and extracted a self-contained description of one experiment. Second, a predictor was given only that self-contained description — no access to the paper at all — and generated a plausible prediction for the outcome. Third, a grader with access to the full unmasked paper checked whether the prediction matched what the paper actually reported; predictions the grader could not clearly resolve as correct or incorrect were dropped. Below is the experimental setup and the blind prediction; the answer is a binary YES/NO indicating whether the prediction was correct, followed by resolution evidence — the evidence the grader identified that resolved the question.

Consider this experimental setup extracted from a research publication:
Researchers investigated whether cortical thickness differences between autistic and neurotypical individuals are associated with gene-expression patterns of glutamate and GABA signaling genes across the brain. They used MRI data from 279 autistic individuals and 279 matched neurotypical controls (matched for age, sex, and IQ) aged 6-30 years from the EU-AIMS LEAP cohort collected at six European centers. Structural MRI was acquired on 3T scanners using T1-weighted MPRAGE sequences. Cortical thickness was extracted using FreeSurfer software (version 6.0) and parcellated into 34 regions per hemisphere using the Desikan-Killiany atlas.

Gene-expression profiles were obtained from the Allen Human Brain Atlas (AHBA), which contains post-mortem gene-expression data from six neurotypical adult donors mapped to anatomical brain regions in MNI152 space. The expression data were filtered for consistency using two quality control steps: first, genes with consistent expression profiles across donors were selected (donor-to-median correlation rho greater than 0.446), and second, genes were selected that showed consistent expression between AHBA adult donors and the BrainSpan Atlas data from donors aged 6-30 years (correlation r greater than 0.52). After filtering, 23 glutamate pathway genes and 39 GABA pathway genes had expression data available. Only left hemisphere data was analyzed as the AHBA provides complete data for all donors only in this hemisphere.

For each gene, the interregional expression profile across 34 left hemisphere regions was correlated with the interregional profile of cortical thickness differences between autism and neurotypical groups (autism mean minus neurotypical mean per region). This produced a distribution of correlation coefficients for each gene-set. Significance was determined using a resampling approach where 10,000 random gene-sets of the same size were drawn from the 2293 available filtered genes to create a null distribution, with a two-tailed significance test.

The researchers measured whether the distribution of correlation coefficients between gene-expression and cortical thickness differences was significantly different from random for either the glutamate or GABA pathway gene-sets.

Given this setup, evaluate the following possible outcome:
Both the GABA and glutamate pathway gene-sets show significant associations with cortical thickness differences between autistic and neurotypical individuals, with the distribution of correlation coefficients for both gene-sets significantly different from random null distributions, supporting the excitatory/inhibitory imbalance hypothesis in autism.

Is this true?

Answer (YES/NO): YES